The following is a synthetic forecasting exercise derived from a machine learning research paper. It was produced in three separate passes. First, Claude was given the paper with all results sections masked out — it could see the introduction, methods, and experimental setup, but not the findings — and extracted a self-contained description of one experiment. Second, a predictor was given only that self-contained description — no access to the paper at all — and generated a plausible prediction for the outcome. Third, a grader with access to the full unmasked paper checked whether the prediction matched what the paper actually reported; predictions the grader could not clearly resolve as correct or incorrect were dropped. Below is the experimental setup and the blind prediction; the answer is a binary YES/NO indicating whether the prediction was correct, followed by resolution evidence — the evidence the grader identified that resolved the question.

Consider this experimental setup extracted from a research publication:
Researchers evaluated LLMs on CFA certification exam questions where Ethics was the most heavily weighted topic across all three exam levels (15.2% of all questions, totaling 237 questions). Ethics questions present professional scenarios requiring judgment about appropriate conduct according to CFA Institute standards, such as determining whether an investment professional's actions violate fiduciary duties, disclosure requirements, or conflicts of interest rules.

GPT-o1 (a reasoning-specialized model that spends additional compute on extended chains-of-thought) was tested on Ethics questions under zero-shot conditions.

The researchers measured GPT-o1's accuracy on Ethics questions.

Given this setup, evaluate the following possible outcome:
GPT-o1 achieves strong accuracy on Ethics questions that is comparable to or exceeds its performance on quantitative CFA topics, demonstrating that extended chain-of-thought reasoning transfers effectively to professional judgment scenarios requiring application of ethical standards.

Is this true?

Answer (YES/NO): NO